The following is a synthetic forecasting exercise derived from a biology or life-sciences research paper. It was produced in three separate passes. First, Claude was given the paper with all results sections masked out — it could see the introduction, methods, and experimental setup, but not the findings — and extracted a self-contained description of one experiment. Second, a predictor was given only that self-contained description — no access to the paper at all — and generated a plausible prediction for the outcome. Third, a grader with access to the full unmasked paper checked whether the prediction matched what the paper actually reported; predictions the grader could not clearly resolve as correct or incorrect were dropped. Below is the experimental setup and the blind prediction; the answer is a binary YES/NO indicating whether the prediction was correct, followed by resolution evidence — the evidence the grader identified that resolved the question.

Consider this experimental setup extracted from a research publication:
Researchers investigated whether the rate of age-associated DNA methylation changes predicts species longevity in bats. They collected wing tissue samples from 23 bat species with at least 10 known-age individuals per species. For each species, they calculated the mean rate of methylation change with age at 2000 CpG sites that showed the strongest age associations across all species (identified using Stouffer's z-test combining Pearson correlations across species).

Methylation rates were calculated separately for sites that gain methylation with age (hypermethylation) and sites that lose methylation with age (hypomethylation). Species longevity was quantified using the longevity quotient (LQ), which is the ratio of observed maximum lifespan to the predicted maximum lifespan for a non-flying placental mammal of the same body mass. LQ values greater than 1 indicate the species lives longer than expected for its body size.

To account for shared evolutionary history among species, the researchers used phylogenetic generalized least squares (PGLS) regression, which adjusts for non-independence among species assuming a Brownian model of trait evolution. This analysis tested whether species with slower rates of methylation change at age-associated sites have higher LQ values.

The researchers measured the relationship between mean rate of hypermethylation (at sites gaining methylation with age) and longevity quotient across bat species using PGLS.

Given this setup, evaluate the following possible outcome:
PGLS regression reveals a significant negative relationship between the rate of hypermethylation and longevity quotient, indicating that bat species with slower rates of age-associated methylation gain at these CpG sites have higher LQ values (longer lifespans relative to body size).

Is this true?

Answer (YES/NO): YES